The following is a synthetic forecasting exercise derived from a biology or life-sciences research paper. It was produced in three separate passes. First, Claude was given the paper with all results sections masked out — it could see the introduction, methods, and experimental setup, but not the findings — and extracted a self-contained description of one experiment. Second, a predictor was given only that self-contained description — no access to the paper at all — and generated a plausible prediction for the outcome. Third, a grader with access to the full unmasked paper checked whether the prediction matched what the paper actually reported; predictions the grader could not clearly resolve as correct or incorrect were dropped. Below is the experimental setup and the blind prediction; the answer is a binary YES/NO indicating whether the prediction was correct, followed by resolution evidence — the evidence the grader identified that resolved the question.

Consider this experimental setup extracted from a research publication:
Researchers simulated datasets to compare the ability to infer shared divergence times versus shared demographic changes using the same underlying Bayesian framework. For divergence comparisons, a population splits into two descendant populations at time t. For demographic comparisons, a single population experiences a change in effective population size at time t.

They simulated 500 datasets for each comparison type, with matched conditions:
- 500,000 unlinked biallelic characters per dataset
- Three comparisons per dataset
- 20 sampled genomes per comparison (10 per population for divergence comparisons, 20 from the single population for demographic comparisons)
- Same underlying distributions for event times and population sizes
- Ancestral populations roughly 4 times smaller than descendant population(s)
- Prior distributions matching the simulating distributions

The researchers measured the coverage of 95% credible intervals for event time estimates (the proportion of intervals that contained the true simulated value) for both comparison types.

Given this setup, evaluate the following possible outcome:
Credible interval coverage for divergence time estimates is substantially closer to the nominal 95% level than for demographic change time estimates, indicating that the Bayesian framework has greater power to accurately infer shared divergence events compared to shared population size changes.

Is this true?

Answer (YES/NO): NO